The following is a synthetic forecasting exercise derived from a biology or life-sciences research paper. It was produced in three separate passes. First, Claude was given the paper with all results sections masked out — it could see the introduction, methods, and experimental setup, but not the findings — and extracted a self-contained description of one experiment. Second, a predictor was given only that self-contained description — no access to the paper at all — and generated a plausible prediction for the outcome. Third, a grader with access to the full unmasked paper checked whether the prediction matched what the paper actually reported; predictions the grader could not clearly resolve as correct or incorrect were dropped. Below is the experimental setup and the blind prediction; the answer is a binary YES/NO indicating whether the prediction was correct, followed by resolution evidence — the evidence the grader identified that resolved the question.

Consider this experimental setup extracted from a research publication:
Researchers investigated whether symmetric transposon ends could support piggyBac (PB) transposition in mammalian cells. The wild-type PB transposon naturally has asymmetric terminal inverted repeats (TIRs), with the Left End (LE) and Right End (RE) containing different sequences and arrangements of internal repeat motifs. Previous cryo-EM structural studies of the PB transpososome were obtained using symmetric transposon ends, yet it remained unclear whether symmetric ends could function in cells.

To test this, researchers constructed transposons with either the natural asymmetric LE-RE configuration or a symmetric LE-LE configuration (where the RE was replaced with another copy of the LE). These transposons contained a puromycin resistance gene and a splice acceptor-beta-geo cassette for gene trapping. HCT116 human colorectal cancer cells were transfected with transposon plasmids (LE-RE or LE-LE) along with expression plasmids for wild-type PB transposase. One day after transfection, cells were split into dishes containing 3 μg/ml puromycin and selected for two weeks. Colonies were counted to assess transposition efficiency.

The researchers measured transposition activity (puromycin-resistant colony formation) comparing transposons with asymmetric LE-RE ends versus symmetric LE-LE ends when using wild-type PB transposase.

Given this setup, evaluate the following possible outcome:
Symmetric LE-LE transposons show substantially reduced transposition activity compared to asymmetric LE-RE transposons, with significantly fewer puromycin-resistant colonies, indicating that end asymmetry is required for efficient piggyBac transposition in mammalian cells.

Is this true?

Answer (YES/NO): YES